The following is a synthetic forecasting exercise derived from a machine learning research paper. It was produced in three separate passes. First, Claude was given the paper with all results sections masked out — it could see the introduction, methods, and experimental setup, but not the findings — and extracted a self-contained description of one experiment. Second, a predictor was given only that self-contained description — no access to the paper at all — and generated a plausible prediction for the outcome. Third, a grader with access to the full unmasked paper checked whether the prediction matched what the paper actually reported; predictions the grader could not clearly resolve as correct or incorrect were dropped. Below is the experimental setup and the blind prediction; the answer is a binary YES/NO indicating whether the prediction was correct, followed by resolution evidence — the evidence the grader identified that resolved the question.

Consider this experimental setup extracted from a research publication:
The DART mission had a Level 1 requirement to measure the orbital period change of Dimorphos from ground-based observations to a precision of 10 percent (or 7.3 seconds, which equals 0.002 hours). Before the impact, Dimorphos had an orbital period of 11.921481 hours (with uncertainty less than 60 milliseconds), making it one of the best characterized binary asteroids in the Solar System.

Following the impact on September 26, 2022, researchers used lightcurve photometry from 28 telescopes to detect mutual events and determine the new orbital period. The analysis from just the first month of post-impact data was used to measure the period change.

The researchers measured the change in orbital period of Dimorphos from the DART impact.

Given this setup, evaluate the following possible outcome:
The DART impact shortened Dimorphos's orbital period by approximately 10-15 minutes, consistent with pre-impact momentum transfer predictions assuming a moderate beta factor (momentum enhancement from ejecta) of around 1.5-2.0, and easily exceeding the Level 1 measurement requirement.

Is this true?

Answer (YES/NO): NO